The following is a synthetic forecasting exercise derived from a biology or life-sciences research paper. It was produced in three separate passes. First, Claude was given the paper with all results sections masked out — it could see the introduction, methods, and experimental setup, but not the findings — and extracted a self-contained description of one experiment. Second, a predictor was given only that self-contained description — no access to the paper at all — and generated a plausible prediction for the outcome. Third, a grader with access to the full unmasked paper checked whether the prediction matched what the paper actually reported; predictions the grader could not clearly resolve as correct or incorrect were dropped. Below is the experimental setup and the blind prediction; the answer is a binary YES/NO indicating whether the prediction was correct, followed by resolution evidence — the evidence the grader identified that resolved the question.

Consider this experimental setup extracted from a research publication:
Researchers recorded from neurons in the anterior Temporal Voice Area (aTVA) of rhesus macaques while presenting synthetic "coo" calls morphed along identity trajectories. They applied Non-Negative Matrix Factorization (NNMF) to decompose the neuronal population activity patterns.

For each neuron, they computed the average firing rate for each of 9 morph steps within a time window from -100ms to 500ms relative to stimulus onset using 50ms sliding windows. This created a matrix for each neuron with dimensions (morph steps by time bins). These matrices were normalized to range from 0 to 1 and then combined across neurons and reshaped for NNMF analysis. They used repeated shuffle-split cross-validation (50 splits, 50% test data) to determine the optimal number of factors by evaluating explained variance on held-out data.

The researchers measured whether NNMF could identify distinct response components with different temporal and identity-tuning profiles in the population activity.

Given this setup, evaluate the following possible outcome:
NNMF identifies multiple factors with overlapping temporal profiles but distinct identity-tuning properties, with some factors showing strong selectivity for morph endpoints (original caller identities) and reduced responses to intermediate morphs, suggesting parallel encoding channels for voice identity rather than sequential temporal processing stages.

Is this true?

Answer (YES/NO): NO